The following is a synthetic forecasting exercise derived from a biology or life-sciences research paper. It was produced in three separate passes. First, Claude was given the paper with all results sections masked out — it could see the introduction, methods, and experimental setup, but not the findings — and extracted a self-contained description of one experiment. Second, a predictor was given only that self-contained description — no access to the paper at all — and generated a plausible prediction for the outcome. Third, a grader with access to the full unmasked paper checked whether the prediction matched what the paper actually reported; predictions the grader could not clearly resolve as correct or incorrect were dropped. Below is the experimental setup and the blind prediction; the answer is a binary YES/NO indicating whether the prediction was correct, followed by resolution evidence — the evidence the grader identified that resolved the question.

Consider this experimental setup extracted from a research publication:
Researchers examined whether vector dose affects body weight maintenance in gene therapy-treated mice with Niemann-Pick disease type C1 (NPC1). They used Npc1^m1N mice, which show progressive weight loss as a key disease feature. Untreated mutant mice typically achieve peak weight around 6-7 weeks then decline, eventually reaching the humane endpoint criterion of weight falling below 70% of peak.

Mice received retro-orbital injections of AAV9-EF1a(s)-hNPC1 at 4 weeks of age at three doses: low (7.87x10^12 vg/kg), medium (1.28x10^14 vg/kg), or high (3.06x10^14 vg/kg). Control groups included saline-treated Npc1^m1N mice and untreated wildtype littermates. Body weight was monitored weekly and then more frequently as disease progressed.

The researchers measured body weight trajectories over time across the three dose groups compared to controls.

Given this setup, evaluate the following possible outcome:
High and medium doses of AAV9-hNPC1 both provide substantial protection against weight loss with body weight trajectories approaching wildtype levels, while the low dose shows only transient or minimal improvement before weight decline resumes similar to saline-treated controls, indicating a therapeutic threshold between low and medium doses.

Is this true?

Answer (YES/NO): NO